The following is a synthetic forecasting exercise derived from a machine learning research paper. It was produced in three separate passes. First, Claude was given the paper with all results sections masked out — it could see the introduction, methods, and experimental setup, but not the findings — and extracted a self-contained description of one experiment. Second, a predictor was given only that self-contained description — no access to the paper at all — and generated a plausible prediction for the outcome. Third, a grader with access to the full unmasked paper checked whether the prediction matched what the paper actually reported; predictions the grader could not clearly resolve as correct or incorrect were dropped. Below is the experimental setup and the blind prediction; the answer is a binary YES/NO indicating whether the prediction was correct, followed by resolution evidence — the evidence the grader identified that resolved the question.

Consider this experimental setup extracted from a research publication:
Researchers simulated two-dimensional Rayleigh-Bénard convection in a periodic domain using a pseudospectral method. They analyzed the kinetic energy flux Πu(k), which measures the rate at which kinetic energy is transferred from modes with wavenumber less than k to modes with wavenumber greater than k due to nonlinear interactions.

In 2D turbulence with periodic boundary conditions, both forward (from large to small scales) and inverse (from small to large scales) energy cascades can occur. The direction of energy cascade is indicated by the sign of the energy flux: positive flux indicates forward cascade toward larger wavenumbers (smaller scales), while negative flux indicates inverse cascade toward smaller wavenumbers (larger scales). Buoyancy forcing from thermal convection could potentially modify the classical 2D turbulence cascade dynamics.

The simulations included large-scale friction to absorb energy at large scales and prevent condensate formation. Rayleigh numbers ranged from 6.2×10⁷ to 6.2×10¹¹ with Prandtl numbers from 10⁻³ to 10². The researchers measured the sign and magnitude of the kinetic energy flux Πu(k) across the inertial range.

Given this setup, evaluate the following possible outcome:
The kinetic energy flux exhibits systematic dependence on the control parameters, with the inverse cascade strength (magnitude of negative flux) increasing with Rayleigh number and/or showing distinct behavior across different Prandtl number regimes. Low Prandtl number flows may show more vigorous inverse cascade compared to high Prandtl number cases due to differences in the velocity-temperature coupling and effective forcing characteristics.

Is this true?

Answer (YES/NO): NO